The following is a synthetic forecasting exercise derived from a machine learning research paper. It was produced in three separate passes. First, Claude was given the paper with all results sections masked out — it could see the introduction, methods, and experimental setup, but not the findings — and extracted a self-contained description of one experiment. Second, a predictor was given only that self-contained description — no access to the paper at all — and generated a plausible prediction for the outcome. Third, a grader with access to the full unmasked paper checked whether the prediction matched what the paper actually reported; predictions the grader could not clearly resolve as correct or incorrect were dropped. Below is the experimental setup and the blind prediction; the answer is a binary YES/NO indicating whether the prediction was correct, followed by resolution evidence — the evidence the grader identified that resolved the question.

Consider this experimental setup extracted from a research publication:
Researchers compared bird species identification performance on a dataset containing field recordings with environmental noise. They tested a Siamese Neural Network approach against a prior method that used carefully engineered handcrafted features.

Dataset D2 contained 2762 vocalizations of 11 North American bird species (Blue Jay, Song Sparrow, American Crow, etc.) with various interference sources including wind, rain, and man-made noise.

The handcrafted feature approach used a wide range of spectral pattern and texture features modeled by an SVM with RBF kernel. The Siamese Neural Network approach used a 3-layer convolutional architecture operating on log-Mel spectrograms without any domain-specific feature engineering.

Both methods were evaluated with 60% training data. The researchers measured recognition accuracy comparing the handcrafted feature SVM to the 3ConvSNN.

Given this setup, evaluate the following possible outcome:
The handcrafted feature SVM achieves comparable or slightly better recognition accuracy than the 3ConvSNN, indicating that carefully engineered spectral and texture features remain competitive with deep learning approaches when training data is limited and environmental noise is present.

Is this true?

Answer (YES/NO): YES